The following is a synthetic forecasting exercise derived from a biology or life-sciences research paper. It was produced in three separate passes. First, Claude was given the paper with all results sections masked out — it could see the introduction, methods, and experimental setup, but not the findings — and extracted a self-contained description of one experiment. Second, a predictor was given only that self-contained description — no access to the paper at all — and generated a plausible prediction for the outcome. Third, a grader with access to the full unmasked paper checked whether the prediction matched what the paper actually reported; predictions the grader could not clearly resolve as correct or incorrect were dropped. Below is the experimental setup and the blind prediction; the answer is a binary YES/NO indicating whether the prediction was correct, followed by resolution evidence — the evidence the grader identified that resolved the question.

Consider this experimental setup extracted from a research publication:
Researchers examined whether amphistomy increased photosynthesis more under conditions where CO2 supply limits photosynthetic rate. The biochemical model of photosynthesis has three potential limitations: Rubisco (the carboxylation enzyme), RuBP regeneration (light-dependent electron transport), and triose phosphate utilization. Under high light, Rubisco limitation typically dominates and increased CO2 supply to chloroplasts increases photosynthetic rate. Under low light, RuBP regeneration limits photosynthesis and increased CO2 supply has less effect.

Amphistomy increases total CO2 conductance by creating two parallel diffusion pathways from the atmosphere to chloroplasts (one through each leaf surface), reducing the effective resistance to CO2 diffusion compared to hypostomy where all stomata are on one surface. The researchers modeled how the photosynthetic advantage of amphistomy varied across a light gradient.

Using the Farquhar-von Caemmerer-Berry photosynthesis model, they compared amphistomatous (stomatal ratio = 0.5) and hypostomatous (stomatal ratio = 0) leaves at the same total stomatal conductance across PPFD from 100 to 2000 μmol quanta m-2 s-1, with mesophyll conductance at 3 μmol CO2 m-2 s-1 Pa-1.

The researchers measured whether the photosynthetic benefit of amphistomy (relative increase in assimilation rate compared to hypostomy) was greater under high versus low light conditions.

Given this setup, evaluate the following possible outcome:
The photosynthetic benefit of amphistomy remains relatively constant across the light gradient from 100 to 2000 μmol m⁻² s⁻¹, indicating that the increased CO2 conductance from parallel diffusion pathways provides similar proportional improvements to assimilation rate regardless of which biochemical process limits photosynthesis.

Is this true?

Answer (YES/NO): NO